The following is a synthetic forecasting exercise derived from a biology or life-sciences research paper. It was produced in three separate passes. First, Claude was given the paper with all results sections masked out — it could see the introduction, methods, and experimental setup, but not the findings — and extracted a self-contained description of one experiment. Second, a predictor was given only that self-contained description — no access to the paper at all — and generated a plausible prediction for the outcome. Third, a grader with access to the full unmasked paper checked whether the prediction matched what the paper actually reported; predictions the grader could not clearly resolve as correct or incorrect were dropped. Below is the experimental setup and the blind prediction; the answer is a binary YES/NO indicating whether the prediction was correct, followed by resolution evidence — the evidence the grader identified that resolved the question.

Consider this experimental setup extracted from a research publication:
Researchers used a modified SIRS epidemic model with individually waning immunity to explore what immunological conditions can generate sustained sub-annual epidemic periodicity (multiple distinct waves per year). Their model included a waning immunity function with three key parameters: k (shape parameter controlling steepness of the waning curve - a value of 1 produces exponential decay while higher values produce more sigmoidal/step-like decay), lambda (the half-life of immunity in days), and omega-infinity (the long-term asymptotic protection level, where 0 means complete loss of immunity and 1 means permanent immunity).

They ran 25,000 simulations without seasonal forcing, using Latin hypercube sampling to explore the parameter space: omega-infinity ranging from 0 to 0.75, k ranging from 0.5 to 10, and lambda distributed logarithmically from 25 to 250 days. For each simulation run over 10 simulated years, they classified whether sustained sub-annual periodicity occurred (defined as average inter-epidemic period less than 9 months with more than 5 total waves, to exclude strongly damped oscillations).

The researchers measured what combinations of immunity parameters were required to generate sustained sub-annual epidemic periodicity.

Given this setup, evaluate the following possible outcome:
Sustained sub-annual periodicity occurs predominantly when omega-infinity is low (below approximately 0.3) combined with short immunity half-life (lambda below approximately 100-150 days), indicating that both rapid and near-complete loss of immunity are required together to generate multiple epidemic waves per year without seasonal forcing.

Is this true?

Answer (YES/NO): NO